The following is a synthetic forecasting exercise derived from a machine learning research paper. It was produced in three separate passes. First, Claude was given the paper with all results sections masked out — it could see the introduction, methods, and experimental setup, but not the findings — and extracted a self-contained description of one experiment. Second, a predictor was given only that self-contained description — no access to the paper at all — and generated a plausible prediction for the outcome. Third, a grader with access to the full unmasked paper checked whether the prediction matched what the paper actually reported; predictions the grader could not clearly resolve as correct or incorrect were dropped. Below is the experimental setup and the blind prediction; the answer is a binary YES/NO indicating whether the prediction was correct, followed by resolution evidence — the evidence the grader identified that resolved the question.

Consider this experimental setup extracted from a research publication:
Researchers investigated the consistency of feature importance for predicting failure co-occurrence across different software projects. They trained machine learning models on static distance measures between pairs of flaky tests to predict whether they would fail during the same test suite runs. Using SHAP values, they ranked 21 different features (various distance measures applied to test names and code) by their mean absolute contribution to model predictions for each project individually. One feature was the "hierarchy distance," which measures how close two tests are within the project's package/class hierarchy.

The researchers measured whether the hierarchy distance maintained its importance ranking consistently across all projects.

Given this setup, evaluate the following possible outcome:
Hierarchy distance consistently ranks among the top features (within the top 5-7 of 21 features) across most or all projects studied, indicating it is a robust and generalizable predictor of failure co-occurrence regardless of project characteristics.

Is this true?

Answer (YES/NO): NO